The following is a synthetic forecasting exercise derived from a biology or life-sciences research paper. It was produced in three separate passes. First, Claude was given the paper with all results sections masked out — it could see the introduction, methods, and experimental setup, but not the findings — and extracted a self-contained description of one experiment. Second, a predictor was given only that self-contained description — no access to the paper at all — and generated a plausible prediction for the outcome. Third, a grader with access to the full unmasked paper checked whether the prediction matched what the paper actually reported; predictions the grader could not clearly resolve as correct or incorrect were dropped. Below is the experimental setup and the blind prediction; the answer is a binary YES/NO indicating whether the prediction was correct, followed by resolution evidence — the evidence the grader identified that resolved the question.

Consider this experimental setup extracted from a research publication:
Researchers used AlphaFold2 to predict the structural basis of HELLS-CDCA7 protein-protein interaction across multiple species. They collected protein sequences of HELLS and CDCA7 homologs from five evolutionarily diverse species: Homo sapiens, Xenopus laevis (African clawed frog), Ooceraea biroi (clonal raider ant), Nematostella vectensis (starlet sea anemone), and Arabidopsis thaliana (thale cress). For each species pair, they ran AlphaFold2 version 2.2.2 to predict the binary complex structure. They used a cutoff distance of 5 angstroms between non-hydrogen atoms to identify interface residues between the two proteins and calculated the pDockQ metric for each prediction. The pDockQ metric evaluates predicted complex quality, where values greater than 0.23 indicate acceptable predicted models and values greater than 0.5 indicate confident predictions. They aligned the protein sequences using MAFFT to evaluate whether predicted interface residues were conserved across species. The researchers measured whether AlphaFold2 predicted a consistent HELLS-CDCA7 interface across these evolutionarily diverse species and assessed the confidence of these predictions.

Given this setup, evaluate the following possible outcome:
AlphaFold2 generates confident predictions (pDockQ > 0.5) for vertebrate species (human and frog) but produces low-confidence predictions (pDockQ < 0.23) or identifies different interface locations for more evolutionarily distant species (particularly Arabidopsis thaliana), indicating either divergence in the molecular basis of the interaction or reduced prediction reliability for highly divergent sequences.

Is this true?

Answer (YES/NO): NO